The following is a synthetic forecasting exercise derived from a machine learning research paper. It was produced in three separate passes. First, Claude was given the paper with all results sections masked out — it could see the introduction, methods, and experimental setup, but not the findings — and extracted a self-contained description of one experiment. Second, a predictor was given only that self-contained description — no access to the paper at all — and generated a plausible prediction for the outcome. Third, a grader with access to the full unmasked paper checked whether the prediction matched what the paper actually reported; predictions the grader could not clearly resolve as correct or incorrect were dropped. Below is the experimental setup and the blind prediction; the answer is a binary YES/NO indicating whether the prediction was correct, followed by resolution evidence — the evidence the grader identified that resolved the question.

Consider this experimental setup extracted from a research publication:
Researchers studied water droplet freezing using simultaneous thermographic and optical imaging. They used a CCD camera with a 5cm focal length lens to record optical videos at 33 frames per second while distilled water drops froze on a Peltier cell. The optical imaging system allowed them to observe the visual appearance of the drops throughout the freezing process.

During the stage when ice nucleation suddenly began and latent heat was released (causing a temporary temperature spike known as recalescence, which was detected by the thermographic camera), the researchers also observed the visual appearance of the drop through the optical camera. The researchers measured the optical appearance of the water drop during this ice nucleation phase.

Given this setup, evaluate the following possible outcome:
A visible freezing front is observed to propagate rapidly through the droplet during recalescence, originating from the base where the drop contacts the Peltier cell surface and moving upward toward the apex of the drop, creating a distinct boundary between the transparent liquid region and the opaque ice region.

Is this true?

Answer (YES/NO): NO